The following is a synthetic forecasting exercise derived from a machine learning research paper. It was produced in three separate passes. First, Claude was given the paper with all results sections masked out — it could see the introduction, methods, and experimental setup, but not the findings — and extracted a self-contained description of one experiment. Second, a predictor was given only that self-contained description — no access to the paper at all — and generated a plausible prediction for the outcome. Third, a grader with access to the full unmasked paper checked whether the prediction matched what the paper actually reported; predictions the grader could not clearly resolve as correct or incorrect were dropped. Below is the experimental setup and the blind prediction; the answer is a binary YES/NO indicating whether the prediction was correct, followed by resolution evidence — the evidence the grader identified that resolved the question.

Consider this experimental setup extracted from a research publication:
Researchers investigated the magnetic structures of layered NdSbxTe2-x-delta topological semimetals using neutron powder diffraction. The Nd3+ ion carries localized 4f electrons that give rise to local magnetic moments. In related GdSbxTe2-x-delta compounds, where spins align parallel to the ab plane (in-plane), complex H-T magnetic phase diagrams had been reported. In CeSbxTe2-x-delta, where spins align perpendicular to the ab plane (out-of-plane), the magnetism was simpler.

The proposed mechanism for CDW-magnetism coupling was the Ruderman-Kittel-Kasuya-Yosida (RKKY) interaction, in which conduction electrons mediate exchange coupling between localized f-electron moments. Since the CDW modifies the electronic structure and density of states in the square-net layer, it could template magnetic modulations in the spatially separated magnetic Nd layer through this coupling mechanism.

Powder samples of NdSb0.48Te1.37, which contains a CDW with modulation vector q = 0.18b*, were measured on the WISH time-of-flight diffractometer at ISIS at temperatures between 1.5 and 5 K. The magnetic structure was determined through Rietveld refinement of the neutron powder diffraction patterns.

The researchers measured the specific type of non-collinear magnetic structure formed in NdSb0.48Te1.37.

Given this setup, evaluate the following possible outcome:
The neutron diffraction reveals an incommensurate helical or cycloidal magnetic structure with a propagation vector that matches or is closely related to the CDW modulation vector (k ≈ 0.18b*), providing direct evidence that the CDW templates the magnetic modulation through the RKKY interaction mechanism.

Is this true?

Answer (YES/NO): NO